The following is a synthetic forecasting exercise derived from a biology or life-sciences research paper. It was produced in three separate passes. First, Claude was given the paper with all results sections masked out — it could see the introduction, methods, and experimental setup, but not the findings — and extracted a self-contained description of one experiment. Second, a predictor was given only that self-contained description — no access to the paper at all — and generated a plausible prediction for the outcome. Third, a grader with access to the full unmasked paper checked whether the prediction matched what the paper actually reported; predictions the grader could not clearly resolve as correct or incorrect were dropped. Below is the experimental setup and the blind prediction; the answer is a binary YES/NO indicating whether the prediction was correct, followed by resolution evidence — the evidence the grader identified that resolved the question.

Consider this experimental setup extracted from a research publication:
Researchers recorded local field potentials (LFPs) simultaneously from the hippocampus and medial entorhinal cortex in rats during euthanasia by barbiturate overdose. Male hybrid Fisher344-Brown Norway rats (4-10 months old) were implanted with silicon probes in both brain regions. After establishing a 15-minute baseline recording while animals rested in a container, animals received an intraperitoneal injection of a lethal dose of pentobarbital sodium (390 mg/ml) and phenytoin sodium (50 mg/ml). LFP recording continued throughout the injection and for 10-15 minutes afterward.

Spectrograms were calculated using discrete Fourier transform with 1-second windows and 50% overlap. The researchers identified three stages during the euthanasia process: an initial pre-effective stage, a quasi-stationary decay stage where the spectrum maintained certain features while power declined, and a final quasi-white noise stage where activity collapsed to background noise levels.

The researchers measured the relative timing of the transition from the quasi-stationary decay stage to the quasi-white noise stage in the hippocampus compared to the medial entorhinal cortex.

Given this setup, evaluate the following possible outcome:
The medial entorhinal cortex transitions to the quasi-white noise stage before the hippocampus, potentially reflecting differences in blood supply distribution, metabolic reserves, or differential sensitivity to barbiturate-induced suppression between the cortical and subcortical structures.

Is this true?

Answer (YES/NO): YES